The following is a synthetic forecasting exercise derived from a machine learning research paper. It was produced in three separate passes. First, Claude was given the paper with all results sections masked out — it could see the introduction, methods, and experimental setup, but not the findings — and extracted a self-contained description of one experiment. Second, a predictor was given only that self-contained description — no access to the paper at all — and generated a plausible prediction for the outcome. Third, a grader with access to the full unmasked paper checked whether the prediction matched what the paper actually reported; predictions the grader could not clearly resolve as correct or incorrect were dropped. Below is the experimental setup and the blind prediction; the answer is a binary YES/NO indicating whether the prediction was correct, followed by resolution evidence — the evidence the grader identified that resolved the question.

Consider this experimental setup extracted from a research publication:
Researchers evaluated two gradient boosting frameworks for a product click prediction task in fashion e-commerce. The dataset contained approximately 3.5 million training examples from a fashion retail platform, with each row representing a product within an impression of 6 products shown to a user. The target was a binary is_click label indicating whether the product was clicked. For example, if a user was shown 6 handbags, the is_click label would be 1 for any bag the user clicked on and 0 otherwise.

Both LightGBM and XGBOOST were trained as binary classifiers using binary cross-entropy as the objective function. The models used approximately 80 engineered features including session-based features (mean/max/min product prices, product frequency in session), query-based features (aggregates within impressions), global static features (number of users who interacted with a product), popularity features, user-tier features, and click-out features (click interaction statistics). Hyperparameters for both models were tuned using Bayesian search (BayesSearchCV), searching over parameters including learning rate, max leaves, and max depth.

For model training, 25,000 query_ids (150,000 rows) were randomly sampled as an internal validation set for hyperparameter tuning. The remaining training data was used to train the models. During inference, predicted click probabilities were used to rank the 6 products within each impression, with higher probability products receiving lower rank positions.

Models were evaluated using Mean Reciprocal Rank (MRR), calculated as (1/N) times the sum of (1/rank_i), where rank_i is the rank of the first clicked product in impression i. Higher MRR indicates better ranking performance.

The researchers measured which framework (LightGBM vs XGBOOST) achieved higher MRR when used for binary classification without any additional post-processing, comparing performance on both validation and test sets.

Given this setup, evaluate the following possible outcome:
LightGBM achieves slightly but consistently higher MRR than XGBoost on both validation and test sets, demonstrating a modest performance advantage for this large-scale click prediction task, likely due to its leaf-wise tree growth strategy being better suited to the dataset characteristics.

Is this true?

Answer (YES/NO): NO